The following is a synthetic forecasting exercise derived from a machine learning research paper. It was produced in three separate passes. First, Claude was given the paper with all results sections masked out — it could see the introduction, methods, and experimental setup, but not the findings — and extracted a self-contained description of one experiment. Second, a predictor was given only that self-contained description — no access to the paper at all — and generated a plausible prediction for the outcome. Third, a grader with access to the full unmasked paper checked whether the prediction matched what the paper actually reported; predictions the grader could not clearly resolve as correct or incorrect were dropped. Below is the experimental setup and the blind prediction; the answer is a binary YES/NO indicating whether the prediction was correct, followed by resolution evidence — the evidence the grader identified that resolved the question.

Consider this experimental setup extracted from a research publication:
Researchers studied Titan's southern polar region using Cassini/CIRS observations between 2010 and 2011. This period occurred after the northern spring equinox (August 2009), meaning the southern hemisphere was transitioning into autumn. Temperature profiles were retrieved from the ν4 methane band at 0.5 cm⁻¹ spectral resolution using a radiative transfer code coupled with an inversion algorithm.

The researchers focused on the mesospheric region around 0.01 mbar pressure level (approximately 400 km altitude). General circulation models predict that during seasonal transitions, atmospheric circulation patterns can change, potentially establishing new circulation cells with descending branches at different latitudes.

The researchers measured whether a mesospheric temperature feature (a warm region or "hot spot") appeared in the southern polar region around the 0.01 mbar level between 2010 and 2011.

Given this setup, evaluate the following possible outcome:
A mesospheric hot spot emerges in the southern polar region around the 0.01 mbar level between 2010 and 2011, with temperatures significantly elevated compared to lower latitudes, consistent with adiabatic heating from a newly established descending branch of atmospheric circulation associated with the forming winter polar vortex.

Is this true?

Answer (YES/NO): YES